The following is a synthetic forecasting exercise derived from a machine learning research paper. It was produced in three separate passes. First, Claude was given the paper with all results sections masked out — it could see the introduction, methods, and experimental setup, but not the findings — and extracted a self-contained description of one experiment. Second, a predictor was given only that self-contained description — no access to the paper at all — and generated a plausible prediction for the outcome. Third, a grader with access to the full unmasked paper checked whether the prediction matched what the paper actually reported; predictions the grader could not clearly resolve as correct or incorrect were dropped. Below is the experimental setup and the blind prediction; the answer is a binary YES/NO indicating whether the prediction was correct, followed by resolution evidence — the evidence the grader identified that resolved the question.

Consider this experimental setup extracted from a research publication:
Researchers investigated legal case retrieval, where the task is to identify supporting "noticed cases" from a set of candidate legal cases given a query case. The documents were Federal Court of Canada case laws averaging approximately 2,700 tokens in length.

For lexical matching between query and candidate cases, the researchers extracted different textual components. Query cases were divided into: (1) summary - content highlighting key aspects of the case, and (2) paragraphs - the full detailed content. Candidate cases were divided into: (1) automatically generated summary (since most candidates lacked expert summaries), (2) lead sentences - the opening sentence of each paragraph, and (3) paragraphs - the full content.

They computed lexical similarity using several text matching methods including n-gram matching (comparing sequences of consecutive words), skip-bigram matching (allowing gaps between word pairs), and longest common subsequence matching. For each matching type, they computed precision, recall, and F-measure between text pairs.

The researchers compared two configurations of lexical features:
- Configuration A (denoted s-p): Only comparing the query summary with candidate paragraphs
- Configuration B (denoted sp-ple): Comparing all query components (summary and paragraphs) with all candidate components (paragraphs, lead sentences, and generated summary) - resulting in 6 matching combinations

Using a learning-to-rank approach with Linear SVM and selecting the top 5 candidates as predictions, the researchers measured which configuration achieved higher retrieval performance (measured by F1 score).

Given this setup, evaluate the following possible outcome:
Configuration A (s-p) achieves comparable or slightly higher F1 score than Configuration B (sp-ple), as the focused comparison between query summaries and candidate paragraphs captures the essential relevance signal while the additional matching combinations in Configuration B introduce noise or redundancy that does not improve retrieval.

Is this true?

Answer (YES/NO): NO